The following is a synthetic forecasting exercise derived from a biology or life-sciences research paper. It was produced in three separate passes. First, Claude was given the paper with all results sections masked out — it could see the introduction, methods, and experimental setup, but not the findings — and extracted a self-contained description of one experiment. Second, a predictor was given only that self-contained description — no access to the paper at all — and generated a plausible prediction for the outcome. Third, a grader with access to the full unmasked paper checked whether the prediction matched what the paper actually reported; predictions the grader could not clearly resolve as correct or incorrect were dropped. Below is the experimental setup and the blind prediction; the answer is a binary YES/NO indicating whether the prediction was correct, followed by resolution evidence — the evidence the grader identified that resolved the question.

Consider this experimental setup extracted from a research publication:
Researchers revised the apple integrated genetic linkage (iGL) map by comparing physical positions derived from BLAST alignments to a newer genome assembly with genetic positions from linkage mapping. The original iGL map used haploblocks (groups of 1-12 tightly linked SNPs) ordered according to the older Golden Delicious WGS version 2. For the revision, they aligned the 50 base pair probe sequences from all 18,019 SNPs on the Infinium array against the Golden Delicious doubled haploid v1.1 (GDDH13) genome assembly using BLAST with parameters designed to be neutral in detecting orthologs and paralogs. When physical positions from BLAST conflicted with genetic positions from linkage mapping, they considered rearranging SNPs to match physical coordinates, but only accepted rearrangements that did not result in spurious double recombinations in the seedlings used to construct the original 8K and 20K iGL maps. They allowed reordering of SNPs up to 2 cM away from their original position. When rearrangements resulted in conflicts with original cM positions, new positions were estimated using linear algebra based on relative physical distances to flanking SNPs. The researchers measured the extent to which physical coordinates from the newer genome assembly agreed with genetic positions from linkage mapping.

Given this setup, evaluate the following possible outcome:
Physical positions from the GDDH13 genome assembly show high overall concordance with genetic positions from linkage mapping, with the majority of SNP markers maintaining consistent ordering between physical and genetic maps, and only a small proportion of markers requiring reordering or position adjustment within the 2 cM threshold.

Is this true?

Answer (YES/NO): YES